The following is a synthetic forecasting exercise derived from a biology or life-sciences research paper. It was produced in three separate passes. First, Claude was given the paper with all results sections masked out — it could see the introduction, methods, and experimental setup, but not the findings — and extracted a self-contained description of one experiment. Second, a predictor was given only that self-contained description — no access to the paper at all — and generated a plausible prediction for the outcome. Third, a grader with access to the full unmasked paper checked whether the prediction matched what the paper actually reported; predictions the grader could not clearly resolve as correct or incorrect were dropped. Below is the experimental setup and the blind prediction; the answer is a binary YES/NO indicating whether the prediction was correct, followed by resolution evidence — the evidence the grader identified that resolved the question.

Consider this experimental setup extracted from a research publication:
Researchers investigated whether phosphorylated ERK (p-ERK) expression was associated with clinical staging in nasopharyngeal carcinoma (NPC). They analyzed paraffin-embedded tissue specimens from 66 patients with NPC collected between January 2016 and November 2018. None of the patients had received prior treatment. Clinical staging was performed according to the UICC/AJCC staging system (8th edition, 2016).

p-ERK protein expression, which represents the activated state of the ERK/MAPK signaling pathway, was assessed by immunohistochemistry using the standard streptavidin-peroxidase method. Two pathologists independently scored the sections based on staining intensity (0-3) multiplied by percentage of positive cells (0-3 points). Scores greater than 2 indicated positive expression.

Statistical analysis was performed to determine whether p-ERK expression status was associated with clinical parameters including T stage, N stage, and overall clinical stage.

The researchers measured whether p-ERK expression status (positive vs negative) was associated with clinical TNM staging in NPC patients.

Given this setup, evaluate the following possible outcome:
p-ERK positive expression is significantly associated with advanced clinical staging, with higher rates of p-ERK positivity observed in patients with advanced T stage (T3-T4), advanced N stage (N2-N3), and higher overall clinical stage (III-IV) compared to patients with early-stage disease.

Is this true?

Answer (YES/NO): NO